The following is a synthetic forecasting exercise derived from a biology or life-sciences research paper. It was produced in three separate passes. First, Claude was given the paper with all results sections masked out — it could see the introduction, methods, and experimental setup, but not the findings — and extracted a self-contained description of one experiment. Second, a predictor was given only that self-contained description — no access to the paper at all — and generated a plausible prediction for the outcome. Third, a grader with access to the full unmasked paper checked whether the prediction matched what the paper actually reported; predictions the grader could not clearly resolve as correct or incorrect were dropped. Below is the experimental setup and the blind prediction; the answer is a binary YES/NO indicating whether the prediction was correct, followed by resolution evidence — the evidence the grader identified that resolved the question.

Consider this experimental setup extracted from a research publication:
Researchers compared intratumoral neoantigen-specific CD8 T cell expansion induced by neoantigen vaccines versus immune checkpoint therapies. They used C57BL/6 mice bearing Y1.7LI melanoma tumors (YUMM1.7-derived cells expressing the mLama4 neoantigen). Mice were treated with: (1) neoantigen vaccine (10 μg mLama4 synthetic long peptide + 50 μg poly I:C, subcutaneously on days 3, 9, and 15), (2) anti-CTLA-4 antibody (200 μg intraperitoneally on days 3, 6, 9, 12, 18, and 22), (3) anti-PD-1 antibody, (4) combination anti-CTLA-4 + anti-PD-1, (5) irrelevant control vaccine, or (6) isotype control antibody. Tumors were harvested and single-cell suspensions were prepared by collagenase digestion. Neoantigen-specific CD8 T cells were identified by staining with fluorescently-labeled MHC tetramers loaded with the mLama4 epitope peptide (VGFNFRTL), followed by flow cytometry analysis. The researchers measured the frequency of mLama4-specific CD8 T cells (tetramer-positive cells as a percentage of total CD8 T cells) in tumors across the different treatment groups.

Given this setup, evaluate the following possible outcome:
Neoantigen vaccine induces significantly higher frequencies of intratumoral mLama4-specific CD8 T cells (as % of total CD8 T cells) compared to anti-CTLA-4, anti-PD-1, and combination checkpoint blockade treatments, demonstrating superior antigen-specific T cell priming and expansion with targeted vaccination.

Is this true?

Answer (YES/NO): YES